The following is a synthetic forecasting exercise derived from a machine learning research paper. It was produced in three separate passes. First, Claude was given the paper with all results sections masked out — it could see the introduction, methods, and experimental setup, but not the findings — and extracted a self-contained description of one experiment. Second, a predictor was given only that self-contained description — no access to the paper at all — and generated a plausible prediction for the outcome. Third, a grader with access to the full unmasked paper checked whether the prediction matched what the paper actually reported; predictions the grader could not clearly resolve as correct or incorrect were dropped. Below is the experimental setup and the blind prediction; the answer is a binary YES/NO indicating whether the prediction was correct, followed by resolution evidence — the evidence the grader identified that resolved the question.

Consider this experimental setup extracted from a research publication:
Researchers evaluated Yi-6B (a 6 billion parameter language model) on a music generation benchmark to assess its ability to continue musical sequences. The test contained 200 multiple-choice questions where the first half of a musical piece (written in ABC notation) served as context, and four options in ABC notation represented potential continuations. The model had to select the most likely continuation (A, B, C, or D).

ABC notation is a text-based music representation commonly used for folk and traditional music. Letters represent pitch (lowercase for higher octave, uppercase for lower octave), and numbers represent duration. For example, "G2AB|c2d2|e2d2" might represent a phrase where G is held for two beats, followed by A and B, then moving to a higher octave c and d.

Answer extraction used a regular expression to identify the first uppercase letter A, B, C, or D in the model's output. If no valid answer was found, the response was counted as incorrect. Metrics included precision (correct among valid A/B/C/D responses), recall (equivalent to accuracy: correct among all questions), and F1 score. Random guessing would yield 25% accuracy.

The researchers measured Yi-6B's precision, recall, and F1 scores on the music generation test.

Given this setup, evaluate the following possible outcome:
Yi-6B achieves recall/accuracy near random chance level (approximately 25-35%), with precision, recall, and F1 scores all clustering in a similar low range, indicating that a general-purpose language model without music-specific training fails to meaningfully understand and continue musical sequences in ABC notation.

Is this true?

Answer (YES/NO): NO